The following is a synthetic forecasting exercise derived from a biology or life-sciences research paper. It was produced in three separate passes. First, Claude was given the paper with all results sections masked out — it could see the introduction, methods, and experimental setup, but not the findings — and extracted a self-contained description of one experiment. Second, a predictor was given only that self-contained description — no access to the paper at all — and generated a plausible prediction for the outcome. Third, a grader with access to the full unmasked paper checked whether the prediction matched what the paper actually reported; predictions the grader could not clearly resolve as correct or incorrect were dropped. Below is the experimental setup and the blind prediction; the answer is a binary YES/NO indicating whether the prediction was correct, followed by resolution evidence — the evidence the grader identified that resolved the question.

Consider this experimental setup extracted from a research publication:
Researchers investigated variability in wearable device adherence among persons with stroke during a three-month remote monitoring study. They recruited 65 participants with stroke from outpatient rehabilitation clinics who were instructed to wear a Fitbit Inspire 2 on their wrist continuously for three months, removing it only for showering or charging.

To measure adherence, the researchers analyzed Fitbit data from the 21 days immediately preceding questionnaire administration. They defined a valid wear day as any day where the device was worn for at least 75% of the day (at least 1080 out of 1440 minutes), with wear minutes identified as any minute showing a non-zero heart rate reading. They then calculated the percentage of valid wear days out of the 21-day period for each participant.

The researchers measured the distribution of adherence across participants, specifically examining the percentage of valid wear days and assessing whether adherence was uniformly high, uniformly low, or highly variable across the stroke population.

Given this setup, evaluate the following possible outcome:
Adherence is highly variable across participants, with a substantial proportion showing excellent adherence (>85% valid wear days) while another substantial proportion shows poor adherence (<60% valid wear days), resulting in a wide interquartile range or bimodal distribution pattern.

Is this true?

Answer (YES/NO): NO